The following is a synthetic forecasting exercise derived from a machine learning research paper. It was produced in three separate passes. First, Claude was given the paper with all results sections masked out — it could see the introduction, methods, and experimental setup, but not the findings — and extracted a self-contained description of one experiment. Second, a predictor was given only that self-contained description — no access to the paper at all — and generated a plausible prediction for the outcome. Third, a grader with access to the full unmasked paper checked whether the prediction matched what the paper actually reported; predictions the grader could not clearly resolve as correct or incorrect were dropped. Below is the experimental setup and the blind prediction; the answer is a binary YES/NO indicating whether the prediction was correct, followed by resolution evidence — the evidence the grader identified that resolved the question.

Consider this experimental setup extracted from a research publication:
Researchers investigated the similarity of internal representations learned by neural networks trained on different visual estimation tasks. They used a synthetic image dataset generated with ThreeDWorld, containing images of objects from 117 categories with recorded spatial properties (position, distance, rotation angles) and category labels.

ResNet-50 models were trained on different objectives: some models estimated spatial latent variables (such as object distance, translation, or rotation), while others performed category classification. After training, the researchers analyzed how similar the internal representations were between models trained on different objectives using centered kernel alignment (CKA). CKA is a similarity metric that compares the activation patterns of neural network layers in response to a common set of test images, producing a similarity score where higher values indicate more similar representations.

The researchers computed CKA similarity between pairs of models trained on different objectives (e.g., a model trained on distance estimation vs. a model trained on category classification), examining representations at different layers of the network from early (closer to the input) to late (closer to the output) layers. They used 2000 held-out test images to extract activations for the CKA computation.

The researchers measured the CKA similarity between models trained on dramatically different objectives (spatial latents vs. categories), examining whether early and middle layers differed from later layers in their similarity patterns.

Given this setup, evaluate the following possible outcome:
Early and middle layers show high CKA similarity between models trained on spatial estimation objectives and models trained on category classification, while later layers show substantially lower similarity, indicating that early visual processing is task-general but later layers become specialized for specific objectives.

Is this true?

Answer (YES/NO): YES